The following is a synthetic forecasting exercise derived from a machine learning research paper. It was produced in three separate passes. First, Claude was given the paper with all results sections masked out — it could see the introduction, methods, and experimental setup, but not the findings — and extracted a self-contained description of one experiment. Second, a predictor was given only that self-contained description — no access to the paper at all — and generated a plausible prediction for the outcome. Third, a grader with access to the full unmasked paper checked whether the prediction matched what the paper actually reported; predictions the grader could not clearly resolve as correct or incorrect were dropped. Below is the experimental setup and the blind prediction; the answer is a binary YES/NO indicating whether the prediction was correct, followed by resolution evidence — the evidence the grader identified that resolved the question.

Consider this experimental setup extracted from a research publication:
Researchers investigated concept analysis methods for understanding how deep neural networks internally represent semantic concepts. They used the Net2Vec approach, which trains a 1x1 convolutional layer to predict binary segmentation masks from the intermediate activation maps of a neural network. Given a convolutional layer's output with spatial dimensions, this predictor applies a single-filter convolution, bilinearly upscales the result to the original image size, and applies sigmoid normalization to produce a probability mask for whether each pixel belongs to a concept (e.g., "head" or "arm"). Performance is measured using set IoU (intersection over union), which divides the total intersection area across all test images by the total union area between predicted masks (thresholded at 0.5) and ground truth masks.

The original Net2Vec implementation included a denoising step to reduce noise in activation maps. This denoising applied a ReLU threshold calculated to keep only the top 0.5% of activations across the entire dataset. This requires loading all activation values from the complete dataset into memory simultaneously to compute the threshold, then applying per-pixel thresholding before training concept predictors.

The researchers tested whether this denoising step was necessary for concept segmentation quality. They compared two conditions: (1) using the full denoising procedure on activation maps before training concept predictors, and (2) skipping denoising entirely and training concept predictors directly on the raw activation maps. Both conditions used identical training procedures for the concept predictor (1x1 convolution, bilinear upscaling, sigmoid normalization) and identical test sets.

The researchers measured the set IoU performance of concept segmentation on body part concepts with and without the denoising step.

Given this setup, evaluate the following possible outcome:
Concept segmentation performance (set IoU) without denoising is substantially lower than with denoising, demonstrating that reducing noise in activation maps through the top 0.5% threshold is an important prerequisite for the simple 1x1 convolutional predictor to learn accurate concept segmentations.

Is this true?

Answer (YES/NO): NO